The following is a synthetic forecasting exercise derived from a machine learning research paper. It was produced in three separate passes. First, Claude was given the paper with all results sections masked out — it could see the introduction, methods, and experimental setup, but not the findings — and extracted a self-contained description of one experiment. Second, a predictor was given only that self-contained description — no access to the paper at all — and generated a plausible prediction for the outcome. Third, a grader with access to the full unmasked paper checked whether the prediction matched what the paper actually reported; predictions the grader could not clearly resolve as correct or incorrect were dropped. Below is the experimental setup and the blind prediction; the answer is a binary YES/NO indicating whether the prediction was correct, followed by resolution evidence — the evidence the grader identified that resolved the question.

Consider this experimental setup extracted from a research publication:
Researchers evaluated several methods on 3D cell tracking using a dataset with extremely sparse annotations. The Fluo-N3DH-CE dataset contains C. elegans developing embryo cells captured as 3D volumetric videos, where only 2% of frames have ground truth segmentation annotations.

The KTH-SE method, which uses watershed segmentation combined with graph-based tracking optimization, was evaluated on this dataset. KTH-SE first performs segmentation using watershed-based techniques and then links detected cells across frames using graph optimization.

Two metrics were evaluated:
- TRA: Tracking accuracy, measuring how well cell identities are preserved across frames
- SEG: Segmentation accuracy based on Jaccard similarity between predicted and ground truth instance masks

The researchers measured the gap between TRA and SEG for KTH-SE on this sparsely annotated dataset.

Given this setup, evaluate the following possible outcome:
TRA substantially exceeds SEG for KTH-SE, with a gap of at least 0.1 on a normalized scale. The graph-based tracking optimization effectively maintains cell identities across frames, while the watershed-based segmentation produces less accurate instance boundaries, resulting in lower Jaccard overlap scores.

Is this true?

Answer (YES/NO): YES